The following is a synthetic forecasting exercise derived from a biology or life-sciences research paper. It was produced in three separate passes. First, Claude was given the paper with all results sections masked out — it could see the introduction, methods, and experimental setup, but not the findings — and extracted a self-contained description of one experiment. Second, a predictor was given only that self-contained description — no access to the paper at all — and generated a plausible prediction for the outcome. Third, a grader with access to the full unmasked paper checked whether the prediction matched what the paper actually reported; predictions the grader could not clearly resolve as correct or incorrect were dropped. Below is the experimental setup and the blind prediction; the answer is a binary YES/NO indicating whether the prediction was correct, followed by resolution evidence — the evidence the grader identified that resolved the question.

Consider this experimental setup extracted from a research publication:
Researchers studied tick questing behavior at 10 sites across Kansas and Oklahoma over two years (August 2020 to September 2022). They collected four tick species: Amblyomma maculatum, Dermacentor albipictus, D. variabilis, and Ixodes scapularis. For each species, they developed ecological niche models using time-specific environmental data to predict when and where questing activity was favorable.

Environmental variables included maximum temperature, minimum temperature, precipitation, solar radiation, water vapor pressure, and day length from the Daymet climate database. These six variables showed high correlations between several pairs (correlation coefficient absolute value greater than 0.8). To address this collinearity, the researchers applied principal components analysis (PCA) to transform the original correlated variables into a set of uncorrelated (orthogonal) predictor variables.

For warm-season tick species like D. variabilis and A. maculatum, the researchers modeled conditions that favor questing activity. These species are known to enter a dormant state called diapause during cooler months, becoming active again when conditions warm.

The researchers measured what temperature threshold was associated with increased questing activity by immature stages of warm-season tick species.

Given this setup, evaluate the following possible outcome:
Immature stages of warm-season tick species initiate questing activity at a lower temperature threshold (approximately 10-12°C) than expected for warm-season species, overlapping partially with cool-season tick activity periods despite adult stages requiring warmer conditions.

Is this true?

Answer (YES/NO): NO